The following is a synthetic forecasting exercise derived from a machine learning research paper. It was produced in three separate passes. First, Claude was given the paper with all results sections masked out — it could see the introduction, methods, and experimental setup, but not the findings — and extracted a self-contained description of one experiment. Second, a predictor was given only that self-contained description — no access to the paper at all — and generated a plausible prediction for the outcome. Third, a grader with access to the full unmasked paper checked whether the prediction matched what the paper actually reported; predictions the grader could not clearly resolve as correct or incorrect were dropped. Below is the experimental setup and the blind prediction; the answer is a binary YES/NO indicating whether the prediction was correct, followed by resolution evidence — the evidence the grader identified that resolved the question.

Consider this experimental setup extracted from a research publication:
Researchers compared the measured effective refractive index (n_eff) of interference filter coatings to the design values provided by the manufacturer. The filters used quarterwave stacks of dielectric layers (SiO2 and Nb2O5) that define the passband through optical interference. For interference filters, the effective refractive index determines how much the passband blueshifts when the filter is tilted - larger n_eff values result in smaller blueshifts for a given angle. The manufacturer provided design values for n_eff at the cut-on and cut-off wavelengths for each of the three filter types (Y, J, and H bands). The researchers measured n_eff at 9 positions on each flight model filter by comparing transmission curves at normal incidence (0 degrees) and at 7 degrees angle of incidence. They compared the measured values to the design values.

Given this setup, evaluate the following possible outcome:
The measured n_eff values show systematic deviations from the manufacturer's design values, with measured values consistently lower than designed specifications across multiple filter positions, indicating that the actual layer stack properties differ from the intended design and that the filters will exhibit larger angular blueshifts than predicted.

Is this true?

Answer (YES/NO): NO